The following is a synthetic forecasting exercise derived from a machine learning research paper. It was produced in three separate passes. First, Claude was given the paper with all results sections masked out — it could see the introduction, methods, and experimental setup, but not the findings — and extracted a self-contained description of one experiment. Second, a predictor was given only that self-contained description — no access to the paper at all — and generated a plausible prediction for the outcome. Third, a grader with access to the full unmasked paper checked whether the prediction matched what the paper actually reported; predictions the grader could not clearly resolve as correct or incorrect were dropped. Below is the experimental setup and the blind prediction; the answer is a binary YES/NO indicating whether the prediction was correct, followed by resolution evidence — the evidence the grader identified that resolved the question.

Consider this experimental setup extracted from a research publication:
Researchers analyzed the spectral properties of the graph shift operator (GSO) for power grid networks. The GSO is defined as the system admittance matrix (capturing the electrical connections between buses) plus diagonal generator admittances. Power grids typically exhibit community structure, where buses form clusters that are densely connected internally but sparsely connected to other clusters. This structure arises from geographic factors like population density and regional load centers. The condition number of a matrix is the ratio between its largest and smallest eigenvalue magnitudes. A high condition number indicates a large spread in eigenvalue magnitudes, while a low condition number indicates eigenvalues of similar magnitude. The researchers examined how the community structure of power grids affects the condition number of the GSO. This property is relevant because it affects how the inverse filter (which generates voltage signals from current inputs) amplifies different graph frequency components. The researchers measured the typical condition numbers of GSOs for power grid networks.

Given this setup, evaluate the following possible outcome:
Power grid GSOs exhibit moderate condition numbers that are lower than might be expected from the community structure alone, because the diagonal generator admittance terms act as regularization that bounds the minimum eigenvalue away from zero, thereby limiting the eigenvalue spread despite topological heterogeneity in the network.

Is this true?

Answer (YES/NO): NO